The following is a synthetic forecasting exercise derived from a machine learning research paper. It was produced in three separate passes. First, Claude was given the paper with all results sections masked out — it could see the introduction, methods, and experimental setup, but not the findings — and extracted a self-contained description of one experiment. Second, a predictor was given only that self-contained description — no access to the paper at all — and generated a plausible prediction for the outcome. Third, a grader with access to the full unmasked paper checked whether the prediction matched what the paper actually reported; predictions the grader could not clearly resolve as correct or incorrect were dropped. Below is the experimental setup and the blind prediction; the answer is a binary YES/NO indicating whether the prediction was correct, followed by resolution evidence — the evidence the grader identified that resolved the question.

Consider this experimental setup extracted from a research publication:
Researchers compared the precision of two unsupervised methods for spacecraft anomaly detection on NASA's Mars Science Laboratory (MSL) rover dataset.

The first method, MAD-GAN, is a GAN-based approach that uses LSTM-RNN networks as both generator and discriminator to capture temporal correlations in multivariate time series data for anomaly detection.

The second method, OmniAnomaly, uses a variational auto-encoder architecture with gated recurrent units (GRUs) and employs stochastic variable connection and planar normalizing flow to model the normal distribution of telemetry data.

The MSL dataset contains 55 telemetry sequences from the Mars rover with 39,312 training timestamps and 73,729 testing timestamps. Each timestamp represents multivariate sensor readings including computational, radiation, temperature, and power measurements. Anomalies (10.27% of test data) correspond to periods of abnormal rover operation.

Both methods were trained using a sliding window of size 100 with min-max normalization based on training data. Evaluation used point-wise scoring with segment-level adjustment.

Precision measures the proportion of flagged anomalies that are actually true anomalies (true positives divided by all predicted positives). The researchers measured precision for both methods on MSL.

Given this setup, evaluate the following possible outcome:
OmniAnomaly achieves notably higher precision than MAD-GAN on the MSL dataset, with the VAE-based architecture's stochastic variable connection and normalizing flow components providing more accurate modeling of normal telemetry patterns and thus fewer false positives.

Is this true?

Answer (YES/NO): YES